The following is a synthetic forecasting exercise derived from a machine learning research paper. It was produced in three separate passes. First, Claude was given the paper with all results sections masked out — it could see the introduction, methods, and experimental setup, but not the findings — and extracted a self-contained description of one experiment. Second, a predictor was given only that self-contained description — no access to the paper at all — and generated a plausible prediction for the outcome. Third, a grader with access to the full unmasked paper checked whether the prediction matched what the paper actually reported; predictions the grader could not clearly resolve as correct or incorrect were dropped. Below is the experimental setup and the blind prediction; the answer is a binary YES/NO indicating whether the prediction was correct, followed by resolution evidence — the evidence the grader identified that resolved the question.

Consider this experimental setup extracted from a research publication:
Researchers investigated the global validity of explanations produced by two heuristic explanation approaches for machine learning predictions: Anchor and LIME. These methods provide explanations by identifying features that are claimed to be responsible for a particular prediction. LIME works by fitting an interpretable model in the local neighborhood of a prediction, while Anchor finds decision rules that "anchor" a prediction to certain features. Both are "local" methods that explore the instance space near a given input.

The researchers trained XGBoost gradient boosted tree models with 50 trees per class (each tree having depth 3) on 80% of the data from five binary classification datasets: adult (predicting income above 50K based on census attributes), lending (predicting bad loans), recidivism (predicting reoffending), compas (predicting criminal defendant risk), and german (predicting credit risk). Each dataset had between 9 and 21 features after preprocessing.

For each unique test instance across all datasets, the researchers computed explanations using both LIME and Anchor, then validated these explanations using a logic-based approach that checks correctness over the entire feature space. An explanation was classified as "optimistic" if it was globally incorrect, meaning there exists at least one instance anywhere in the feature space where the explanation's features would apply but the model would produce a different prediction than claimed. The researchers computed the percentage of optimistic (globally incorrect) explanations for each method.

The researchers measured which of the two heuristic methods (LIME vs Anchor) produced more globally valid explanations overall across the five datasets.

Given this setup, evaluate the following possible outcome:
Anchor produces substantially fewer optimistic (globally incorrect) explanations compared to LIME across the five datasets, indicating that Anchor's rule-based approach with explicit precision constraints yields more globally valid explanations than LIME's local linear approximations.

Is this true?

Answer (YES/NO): NO